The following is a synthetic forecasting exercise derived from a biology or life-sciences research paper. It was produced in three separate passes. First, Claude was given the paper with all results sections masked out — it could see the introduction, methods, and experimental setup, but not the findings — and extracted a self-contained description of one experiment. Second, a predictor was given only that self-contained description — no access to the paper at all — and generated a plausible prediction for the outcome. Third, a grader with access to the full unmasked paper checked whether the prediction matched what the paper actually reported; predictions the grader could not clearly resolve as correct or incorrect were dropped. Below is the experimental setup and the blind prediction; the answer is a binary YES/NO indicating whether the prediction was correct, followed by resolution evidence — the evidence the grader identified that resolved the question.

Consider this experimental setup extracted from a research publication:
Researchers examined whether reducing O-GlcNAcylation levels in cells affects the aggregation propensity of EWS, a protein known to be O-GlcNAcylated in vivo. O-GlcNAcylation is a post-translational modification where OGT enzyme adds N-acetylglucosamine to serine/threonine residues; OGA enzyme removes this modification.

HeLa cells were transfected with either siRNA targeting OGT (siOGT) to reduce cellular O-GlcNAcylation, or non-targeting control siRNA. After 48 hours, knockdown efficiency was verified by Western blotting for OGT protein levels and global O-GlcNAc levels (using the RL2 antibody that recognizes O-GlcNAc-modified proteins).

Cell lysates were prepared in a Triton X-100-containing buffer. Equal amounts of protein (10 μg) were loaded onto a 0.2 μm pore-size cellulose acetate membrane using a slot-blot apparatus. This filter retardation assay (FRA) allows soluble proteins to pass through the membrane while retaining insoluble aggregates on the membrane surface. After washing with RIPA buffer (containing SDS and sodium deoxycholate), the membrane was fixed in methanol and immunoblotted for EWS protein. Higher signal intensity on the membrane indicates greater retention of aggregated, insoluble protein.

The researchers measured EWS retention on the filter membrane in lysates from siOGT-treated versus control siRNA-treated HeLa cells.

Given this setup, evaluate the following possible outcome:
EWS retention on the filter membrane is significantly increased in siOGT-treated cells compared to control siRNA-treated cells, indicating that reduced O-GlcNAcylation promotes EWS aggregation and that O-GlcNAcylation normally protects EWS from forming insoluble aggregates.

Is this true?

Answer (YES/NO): YES